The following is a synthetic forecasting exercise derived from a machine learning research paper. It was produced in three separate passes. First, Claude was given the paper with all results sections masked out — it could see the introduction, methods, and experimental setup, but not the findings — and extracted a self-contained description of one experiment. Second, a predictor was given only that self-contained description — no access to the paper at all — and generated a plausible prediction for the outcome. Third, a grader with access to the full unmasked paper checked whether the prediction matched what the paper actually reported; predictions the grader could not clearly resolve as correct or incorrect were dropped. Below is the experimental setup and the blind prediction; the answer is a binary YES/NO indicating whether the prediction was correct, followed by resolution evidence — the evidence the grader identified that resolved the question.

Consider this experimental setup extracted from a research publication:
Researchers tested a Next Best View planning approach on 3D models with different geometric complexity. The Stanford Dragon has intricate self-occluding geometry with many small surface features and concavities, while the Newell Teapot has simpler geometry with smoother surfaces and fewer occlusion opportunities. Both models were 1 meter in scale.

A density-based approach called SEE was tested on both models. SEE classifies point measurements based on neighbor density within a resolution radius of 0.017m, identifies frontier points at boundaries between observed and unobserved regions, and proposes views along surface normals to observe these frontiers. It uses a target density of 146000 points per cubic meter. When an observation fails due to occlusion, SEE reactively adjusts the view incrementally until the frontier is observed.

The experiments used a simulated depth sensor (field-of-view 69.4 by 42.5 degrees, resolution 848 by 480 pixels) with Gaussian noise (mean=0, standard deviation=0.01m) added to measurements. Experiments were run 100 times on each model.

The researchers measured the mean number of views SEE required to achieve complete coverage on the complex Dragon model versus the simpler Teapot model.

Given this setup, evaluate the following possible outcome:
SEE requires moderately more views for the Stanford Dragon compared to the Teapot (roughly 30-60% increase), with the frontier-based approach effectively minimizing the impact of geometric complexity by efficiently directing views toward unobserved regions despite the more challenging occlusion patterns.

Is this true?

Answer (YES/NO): YES